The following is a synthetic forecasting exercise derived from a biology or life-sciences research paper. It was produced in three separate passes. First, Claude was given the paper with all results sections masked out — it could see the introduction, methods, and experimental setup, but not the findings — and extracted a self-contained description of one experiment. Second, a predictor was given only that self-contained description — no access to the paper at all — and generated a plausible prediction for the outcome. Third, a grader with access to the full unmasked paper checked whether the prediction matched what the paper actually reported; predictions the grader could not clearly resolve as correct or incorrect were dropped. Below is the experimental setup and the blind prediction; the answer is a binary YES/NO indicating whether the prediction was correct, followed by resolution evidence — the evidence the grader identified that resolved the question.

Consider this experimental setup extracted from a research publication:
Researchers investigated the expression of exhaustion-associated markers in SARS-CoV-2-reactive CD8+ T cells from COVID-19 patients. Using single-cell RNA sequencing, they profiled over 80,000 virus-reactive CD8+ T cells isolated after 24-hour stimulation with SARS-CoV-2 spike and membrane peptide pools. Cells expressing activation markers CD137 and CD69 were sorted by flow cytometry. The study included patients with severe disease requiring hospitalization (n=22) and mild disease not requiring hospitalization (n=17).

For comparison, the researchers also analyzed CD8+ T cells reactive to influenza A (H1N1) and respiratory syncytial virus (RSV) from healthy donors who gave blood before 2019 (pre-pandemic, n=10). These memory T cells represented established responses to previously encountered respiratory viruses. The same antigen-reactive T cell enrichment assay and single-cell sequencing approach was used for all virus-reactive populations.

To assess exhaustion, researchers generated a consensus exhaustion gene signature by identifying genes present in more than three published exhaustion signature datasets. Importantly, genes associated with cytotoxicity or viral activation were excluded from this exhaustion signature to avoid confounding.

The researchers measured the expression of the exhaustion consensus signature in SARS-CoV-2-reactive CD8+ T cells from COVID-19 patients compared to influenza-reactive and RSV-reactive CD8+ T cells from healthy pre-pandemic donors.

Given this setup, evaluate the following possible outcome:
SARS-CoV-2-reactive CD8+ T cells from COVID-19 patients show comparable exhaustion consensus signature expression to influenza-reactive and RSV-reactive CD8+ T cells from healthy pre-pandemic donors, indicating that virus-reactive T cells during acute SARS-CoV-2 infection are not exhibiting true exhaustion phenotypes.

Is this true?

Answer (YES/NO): NO